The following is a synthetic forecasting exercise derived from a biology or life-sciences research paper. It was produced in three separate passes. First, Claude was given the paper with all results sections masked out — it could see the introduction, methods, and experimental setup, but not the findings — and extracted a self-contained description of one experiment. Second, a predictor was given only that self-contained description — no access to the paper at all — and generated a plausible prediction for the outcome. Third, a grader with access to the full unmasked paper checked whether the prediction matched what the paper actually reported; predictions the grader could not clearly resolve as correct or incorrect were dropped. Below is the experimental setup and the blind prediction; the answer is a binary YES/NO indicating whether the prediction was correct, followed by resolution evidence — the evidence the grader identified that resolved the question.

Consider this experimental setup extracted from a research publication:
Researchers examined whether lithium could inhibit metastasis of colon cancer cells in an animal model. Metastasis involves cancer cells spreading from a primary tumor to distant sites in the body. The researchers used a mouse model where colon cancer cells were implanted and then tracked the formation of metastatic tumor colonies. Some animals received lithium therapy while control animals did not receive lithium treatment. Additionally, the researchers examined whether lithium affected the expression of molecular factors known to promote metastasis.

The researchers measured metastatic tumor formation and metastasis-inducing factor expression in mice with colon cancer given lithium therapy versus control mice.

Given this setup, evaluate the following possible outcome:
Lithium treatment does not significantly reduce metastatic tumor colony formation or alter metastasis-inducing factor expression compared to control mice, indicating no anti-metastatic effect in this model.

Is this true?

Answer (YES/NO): NO